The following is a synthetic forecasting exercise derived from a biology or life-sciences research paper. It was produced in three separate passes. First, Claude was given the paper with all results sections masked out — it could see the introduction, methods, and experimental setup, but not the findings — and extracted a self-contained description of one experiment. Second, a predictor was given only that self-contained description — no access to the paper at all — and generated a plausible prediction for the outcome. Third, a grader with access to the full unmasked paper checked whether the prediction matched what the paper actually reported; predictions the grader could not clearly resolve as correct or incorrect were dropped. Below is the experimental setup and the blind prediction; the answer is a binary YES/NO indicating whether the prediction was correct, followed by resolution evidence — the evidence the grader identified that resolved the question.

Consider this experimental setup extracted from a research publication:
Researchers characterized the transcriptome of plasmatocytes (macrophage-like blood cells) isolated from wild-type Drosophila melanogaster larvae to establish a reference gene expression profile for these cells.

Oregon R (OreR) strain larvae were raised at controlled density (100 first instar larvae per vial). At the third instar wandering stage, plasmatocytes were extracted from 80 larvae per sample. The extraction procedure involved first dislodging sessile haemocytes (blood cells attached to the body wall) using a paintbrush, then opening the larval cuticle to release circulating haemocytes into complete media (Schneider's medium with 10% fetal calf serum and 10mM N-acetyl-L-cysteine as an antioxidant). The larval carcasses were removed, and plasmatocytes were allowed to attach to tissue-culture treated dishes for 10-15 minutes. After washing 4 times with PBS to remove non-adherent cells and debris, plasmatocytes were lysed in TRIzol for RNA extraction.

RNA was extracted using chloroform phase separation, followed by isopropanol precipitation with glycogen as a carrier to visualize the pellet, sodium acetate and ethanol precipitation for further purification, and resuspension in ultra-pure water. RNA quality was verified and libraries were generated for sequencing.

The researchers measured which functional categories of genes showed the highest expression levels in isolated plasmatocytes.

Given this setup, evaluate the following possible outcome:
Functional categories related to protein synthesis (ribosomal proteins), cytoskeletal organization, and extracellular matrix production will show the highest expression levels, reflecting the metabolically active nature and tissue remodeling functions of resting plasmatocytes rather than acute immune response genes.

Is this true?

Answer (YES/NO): NO